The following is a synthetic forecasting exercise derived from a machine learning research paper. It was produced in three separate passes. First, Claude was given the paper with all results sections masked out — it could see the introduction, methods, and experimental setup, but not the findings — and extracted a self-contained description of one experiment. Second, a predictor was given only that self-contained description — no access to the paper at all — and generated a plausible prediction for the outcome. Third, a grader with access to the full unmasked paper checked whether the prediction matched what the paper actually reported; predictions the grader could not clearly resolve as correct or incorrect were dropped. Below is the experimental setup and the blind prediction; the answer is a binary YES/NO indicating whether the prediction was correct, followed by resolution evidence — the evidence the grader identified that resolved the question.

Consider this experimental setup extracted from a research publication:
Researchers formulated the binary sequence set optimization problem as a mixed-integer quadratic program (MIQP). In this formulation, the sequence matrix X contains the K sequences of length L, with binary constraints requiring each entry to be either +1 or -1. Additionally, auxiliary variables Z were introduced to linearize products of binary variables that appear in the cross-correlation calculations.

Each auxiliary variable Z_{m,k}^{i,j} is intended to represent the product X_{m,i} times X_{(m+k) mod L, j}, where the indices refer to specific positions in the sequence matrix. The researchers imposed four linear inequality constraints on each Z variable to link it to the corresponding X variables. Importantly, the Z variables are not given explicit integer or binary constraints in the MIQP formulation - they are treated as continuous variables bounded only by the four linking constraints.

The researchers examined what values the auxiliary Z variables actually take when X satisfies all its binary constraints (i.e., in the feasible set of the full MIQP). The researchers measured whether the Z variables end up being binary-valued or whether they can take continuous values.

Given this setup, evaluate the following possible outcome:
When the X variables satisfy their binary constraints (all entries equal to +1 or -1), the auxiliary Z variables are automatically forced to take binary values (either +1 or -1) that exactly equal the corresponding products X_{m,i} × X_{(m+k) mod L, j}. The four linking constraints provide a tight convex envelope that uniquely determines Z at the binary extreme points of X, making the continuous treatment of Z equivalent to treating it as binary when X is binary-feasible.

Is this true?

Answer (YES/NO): YES